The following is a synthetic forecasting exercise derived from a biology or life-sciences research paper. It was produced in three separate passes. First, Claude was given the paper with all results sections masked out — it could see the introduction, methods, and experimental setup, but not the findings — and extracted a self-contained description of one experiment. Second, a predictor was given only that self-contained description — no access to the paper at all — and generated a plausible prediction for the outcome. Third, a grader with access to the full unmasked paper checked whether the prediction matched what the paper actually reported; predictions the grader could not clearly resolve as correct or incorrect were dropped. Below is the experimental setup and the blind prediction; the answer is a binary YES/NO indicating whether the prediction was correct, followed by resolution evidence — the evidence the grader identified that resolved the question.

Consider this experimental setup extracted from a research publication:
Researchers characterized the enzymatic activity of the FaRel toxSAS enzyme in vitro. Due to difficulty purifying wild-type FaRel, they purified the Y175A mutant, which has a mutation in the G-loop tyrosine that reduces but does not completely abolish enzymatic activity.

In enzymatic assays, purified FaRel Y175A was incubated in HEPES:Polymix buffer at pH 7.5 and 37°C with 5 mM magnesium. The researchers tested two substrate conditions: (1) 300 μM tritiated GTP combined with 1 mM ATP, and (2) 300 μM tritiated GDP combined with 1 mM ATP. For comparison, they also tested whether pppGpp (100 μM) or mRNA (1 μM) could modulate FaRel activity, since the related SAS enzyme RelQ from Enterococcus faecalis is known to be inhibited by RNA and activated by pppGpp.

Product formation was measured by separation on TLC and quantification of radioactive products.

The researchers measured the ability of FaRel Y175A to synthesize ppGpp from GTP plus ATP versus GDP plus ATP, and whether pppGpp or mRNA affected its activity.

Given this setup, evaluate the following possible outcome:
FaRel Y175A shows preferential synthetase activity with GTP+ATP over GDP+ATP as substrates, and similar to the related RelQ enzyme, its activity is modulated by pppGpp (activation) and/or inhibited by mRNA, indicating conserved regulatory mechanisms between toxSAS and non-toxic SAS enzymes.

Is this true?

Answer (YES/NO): NO